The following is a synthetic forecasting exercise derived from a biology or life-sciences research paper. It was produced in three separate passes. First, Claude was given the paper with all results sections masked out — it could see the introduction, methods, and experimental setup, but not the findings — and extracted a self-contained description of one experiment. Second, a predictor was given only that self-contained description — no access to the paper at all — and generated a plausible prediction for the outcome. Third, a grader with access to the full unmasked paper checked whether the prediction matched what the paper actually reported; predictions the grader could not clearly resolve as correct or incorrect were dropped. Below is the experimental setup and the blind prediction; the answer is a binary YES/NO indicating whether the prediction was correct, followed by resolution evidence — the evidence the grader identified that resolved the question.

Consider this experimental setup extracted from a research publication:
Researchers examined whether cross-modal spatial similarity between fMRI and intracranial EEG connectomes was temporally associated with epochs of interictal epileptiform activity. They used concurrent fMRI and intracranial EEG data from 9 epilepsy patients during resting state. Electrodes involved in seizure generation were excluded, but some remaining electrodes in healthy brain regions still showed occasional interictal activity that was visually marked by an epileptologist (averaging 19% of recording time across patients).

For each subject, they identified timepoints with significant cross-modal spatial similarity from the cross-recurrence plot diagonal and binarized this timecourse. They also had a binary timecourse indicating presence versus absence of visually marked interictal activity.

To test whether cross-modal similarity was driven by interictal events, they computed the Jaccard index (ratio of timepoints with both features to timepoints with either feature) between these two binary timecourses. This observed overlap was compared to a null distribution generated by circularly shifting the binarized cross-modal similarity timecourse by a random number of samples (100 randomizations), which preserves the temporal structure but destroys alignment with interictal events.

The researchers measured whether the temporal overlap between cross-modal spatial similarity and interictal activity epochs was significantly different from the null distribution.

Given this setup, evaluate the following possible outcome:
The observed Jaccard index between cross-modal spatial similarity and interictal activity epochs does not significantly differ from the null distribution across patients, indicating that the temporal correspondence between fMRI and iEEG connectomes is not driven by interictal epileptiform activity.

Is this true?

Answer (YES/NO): YES